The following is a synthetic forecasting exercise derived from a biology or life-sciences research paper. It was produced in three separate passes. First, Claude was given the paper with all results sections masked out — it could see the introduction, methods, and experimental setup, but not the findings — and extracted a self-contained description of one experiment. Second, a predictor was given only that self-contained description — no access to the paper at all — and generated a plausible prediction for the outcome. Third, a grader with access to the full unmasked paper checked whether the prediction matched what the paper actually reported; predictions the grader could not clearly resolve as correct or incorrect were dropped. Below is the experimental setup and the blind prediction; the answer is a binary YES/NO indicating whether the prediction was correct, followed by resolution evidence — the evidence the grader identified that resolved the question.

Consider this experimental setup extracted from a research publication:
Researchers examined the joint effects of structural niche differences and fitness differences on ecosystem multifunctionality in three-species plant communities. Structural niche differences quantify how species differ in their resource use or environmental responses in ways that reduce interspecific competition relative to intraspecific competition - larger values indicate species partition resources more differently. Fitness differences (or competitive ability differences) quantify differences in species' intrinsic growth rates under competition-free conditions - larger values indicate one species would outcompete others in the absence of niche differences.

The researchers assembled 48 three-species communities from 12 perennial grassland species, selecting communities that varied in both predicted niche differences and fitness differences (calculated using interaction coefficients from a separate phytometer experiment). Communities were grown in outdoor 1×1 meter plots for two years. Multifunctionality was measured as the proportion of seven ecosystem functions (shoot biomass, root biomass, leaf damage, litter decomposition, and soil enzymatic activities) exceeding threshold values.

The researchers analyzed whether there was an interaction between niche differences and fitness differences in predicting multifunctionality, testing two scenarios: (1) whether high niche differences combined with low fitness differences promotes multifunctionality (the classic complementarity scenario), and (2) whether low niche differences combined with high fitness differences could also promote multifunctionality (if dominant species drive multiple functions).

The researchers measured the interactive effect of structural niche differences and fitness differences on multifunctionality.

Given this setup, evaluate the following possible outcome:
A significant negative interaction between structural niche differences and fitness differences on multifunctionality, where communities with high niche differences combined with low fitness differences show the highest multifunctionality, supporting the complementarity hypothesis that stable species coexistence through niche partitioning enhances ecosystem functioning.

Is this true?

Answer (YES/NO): YES